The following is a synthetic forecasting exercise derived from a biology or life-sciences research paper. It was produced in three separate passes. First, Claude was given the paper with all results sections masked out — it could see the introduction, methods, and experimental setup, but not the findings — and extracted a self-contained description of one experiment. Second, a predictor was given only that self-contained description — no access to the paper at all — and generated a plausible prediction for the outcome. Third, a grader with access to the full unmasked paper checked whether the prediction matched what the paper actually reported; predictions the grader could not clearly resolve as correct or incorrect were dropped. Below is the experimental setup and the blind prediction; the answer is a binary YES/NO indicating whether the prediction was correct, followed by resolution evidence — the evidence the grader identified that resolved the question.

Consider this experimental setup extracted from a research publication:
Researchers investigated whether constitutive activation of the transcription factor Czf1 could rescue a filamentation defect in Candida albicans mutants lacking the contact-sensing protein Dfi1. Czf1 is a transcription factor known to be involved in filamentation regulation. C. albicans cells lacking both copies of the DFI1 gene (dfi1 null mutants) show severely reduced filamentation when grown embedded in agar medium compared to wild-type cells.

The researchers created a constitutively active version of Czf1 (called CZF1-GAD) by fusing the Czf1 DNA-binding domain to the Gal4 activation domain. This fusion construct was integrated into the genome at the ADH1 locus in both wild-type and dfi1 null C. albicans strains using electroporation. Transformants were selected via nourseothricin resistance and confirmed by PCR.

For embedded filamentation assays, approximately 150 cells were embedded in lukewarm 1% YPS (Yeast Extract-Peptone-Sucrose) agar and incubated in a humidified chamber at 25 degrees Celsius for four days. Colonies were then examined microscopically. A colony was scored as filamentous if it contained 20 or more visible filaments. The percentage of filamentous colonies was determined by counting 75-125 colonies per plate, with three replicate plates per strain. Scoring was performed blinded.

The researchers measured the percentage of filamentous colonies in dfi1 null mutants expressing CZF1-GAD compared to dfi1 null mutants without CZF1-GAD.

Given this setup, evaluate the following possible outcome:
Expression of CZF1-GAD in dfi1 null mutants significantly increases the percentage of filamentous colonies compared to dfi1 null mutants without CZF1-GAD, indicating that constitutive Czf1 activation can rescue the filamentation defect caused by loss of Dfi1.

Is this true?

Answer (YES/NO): YES